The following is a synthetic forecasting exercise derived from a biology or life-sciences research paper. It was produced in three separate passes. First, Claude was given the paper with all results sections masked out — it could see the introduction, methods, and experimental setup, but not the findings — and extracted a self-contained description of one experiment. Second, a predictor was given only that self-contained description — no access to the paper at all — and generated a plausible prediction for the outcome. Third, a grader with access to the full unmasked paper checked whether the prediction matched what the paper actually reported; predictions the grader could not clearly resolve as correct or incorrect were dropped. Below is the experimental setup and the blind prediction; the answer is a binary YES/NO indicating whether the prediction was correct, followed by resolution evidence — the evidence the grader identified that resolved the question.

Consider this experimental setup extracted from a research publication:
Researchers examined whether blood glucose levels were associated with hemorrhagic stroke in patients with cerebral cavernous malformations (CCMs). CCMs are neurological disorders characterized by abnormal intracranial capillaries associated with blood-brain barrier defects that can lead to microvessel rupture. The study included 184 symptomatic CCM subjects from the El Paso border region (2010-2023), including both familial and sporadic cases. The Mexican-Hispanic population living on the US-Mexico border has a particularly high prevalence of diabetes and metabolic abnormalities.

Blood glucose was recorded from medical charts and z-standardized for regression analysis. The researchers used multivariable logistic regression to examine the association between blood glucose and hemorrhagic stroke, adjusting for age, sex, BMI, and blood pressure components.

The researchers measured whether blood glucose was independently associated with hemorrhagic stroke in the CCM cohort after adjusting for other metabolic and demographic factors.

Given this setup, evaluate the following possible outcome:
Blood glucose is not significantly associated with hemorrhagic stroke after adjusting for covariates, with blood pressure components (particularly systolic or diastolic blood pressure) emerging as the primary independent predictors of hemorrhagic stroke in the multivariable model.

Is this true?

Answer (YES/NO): YES